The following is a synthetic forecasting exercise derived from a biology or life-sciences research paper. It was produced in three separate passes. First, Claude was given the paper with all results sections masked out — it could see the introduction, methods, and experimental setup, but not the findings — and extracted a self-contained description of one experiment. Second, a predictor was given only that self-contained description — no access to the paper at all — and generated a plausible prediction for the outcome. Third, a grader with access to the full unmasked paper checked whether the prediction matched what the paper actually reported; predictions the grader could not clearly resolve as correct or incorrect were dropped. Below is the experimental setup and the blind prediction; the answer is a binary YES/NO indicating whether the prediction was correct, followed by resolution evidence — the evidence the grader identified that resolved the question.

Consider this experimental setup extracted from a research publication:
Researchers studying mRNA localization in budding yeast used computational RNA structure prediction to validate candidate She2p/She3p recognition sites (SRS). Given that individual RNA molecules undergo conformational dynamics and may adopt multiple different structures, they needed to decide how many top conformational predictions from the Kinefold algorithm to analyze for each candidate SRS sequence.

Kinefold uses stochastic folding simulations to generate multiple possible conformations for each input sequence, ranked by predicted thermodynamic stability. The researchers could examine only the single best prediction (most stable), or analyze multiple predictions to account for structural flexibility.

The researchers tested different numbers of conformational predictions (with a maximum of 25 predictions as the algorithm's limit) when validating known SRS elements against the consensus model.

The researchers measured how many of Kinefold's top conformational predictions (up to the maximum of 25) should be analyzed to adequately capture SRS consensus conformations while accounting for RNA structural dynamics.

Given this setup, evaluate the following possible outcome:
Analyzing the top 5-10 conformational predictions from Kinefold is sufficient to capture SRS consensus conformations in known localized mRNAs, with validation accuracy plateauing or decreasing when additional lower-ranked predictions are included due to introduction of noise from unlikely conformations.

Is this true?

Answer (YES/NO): NO